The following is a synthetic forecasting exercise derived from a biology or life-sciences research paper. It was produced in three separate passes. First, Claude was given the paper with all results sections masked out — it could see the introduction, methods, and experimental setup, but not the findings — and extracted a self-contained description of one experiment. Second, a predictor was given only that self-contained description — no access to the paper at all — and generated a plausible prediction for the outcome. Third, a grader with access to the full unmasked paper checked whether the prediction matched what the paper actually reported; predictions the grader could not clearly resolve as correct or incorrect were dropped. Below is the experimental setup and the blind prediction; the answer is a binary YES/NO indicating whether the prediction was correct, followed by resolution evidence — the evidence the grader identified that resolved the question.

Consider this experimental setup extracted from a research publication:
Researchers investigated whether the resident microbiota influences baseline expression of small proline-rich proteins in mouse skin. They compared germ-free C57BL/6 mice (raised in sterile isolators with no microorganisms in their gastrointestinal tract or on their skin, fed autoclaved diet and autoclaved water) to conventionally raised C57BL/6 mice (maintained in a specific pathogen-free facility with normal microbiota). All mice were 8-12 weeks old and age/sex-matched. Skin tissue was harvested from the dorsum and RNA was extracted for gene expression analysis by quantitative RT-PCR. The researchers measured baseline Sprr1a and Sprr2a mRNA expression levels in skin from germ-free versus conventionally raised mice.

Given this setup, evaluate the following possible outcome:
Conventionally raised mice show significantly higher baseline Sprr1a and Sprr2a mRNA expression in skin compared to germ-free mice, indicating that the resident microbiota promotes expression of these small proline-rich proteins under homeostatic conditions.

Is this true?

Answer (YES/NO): NO